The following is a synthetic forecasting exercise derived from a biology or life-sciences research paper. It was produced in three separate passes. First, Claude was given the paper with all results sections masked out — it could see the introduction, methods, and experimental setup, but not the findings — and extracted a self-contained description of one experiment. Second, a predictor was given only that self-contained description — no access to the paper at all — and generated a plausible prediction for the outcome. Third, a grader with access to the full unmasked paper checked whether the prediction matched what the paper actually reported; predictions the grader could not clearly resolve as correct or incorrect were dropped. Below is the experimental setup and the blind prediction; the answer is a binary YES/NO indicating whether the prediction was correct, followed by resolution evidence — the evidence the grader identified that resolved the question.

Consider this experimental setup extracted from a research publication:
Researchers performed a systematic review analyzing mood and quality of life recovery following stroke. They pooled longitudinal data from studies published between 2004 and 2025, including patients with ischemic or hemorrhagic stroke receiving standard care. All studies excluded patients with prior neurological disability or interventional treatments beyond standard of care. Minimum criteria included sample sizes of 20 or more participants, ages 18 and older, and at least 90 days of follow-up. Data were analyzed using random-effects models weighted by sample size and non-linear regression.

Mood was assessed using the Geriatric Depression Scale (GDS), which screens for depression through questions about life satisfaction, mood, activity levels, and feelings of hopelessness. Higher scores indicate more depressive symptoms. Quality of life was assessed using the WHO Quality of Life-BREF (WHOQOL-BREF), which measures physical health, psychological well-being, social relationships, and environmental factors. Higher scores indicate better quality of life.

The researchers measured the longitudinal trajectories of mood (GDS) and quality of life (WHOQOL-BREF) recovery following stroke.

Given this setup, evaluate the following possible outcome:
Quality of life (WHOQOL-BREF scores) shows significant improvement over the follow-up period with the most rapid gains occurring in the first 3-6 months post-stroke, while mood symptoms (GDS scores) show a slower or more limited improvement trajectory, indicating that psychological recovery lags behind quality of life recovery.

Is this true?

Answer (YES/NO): NO